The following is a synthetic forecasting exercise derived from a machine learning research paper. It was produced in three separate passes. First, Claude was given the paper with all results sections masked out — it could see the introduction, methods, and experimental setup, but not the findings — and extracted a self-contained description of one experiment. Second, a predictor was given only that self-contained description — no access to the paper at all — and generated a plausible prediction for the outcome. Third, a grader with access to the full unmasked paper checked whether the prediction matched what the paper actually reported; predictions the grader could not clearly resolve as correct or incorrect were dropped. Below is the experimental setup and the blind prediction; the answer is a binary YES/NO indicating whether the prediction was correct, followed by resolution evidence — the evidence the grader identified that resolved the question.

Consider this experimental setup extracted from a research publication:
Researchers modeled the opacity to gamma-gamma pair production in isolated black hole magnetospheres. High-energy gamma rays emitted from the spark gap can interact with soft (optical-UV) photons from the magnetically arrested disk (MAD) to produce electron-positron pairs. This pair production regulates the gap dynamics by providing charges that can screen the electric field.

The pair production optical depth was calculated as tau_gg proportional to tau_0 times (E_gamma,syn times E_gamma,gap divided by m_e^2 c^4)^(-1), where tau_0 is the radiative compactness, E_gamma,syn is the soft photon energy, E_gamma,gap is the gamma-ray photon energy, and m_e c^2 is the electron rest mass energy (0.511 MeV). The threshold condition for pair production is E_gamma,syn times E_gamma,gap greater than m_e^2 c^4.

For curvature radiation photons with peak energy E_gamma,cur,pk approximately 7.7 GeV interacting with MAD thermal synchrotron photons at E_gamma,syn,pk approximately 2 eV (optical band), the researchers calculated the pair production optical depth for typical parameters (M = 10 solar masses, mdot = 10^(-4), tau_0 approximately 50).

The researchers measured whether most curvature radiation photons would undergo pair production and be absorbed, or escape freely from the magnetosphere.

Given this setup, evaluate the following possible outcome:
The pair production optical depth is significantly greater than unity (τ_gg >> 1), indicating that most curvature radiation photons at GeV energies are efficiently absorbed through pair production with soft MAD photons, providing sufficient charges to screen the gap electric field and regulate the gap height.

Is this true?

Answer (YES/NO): NO